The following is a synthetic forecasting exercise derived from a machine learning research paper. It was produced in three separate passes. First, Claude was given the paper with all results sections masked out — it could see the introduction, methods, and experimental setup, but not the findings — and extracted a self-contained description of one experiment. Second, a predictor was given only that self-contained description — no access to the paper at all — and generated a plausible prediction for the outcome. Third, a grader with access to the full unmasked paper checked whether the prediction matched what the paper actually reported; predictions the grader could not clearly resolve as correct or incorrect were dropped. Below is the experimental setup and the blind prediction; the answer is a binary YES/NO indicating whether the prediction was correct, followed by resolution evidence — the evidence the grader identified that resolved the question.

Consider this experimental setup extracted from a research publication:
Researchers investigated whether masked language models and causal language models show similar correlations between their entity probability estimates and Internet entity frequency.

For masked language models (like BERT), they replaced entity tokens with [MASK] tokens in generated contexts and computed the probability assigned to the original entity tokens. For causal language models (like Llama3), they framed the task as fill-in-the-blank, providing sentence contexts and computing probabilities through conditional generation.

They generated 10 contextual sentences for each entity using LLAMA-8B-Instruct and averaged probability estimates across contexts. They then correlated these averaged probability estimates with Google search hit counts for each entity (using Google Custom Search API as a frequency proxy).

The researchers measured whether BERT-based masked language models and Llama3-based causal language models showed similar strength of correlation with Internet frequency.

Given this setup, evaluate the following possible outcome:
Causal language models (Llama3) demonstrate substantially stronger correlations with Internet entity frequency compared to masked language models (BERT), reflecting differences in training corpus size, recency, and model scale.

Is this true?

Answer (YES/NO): NO